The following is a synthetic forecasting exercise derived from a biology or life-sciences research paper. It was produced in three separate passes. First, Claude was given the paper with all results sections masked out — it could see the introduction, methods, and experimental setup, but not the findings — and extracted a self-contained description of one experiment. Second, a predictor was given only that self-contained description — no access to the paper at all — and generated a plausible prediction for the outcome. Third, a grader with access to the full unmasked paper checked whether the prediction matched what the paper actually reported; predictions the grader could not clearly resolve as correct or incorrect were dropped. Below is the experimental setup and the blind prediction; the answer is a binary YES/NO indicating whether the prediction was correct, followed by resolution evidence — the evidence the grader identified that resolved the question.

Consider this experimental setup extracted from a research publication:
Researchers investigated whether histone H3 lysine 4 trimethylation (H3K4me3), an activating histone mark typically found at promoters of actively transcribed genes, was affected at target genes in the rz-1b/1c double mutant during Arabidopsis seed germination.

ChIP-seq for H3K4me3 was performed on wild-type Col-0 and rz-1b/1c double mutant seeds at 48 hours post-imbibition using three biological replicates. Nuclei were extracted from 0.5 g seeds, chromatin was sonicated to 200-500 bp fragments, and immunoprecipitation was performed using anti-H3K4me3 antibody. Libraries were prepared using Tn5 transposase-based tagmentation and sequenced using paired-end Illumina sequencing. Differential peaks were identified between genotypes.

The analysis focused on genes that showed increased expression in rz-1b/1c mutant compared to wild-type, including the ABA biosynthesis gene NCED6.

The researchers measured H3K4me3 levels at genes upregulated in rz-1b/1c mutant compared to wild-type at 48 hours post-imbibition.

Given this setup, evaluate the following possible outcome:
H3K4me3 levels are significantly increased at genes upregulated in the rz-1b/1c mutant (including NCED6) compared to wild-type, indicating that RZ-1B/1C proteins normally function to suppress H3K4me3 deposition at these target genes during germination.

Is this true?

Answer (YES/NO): YES